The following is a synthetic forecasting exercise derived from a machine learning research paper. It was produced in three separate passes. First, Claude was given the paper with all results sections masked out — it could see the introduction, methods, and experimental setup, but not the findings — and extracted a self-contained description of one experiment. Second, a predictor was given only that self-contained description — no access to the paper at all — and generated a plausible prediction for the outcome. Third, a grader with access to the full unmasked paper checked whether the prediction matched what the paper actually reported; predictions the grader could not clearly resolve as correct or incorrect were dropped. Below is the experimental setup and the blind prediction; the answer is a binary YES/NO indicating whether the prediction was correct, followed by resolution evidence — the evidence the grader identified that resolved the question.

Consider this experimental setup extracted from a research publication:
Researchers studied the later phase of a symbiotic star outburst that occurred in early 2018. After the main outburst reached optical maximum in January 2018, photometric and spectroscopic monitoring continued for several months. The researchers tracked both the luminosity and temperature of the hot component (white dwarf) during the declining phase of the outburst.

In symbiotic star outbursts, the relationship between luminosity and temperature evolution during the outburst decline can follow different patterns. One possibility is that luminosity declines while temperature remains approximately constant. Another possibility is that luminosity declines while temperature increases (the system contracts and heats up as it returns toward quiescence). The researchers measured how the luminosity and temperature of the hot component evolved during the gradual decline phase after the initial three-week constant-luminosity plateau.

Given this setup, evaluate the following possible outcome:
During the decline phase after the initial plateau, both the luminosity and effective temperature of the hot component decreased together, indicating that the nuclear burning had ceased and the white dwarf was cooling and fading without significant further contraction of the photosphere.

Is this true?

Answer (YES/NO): NO